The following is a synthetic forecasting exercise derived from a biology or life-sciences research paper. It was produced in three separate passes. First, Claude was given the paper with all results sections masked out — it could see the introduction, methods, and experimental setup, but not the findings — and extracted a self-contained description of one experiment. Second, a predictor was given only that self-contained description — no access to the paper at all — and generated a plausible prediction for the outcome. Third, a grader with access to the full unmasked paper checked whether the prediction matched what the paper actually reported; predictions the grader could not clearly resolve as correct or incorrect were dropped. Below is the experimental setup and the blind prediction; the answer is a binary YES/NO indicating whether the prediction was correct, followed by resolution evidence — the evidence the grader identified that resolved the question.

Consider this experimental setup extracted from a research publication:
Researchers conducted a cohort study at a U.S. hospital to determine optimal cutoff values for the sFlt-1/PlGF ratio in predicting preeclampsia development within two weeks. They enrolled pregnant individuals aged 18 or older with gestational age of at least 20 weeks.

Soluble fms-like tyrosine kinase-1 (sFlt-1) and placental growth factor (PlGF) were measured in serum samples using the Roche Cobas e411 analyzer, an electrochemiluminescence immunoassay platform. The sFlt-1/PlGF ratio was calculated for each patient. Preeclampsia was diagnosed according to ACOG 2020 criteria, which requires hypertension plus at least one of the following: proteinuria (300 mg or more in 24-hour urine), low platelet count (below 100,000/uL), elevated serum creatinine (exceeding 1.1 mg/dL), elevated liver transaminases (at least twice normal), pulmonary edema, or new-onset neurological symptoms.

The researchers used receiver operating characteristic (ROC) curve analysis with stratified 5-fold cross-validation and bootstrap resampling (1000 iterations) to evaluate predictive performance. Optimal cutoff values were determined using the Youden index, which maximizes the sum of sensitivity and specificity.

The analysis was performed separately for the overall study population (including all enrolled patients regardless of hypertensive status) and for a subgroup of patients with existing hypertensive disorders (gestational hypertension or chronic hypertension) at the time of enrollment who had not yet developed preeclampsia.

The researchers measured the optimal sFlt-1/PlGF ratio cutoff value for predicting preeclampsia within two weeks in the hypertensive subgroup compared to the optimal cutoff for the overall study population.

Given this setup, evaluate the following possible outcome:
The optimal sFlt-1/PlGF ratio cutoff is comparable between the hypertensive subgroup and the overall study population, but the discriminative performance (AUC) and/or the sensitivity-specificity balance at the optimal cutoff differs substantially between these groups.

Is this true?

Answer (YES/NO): NO